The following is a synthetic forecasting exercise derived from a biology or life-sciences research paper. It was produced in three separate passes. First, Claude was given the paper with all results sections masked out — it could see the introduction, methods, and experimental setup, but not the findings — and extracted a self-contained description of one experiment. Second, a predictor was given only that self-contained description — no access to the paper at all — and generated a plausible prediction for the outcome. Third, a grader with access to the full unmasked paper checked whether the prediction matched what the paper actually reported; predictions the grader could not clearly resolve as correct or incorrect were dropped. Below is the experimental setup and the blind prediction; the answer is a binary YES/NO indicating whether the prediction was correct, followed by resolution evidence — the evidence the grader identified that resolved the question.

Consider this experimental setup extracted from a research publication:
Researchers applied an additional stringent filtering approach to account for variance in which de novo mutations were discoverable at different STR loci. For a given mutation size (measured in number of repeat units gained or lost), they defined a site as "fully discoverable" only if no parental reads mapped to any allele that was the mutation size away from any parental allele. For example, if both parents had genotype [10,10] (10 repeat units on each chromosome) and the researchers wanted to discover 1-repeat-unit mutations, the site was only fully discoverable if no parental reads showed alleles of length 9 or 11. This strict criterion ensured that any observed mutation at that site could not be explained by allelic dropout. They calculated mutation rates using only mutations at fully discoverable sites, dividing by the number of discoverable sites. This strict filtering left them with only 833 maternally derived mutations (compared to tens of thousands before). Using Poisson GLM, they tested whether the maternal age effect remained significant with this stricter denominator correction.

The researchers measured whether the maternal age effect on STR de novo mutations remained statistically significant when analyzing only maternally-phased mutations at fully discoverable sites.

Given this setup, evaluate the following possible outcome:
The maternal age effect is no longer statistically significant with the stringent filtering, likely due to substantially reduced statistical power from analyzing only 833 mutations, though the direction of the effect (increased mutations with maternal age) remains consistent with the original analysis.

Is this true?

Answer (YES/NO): YES